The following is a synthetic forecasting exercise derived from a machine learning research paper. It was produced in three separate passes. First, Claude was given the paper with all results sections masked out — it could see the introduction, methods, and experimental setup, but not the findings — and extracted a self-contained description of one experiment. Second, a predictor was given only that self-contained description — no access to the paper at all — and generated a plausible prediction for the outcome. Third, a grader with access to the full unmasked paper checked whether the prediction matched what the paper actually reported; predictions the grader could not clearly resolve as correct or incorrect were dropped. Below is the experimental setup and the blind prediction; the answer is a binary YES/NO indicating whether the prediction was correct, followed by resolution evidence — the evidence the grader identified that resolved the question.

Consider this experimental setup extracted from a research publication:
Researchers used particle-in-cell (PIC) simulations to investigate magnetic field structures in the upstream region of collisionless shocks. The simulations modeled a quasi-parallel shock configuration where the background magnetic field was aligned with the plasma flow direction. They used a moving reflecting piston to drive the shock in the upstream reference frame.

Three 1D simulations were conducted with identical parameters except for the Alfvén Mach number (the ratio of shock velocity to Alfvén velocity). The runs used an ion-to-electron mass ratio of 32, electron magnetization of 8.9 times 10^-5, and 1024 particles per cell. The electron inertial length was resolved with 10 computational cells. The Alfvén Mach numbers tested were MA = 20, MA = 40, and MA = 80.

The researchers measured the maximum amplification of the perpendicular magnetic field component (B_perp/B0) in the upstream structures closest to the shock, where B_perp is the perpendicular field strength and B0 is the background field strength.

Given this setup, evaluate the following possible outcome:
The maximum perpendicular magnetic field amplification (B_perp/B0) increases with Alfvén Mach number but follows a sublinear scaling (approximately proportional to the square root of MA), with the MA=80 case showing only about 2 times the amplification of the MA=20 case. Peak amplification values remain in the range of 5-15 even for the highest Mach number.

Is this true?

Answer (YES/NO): NO